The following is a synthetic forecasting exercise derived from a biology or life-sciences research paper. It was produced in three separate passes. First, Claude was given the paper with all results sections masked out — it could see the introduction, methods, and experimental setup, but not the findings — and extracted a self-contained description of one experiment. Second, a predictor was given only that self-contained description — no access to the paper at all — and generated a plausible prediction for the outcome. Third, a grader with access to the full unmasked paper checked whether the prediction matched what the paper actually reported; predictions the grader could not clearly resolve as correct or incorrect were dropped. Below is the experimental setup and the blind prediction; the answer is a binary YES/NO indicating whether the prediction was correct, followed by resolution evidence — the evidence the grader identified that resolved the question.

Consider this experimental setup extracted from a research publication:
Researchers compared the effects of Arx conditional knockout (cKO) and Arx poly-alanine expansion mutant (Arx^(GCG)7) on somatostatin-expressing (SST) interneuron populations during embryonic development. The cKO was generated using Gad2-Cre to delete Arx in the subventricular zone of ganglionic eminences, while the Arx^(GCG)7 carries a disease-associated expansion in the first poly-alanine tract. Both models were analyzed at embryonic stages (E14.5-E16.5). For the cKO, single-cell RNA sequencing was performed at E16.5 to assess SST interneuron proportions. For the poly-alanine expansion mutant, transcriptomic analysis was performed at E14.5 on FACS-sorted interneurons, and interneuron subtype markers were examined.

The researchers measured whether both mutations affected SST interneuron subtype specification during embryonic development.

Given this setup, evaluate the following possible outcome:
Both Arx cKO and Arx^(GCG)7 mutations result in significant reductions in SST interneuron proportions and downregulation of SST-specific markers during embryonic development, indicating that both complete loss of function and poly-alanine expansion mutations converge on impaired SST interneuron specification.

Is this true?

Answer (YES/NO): NO